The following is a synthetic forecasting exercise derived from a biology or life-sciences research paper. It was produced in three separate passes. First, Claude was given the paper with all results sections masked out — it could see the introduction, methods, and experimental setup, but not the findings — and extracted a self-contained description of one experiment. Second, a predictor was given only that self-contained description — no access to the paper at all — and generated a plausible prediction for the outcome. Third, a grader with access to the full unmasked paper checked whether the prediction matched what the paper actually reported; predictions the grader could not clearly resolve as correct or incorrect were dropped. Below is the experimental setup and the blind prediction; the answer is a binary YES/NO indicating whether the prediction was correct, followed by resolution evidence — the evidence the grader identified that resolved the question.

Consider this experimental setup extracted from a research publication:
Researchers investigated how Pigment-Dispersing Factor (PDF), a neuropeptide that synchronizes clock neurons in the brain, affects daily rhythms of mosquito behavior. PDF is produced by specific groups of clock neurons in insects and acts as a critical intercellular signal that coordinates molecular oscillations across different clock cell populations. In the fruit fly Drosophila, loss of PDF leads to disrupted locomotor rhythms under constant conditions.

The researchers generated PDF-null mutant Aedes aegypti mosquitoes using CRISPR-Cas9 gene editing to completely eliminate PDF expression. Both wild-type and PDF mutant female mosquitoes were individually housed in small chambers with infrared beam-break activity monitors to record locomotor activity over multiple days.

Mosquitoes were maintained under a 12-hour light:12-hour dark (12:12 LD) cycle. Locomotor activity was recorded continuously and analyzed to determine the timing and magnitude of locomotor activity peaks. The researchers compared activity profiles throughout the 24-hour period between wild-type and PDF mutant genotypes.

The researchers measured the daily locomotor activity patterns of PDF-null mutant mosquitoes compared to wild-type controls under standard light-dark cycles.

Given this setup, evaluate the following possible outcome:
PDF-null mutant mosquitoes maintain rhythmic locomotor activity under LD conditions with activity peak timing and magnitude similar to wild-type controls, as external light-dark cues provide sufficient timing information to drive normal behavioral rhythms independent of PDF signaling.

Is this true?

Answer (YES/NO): NO